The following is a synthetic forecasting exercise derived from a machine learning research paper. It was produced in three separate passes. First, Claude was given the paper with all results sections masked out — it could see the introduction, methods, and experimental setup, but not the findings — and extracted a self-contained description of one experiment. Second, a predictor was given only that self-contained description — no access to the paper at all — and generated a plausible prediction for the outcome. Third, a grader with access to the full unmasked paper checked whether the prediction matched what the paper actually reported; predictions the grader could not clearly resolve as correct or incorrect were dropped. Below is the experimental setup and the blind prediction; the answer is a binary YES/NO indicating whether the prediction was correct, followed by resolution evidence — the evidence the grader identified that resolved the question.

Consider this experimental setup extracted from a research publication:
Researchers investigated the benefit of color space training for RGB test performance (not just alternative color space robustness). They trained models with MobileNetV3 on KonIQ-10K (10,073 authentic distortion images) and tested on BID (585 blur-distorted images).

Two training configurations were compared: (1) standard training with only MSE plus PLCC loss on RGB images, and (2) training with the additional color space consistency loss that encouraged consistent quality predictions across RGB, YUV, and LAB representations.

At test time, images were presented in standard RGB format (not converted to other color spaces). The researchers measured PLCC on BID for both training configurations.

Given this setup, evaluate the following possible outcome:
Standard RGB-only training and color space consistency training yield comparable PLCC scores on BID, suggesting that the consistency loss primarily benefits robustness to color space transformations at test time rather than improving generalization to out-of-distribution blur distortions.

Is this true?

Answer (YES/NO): NO